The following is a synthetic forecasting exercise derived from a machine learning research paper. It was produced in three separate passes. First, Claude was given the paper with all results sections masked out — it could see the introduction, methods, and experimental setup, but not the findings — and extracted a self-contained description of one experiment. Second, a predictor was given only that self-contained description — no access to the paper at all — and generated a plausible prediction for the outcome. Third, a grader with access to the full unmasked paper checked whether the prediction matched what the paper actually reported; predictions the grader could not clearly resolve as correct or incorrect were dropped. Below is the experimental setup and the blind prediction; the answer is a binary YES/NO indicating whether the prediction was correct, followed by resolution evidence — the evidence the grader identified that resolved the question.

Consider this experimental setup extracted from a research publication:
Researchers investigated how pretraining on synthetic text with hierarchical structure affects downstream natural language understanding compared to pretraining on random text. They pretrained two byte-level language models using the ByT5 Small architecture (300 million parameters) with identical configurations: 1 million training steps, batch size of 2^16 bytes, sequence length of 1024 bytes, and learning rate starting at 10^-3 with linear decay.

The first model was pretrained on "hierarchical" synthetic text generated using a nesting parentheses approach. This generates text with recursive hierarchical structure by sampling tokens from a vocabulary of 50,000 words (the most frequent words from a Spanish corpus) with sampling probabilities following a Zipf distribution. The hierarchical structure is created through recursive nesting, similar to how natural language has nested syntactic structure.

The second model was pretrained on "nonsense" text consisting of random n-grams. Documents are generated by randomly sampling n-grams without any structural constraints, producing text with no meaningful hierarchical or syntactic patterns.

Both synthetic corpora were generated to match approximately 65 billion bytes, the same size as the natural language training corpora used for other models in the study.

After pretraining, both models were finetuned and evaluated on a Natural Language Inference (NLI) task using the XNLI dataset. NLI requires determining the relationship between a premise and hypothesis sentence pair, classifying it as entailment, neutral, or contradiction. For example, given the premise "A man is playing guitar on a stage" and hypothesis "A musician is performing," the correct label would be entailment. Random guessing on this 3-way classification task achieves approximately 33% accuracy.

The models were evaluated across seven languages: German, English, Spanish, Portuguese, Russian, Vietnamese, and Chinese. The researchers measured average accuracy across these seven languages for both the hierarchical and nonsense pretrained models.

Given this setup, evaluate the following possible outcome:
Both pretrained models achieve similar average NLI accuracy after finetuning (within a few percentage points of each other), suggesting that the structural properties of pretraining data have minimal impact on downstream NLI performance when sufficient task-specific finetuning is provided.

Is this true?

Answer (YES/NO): NO